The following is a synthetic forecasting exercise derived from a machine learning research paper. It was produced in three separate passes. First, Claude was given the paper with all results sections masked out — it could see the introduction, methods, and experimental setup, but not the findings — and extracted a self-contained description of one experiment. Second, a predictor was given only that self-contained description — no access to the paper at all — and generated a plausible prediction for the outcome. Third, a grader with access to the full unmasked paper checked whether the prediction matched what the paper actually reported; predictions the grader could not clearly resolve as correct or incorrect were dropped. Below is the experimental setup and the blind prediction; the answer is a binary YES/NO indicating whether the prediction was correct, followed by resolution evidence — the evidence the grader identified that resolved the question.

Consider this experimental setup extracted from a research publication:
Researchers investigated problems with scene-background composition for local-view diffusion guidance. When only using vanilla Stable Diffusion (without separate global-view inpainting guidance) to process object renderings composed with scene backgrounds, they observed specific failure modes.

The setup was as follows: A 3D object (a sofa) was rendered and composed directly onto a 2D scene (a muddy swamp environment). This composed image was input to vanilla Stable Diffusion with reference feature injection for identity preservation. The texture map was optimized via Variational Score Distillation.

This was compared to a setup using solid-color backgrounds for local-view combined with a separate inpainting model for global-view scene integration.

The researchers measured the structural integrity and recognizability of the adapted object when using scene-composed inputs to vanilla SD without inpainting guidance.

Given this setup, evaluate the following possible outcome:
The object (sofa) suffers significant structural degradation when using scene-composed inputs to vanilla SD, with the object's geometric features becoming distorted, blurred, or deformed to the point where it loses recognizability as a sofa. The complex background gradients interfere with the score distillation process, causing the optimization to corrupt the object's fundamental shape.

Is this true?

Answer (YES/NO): NO